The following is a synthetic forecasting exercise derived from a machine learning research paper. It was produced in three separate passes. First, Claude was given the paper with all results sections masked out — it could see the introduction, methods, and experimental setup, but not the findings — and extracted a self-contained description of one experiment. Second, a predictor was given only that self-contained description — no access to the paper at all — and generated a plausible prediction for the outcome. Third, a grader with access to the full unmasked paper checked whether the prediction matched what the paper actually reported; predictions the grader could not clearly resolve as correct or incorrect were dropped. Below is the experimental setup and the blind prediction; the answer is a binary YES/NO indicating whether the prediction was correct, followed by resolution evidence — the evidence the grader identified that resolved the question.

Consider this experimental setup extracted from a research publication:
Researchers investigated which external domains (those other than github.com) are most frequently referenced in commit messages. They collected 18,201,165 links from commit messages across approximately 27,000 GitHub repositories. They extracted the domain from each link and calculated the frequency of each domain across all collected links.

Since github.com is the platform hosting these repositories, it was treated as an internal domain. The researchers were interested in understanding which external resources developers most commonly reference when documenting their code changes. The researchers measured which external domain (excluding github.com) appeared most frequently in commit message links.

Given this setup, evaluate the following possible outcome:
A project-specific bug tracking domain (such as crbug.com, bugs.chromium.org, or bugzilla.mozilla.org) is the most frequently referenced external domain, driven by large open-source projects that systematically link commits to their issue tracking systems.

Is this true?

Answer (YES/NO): NO